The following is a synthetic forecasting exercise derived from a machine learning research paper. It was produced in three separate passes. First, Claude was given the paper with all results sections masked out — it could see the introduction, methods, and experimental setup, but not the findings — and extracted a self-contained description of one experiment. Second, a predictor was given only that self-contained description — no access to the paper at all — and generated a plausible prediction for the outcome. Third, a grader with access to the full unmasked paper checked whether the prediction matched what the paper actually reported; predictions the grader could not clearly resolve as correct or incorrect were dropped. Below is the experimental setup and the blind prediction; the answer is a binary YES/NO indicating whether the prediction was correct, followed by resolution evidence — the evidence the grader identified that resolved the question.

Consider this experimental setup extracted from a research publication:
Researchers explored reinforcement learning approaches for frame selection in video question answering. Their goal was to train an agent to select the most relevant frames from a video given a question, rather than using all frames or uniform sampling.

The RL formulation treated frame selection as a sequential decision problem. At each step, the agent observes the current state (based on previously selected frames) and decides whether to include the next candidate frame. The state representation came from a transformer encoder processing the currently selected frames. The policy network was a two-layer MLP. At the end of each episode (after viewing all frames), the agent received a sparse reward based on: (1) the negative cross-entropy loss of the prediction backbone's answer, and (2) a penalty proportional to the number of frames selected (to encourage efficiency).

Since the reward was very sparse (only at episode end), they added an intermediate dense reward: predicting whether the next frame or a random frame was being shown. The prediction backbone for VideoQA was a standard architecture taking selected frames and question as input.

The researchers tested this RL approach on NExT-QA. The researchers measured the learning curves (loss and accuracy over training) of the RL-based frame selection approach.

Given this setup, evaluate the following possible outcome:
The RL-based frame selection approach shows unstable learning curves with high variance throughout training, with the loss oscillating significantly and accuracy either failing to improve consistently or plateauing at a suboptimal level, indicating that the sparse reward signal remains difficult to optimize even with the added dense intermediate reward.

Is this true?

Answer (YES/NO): YES